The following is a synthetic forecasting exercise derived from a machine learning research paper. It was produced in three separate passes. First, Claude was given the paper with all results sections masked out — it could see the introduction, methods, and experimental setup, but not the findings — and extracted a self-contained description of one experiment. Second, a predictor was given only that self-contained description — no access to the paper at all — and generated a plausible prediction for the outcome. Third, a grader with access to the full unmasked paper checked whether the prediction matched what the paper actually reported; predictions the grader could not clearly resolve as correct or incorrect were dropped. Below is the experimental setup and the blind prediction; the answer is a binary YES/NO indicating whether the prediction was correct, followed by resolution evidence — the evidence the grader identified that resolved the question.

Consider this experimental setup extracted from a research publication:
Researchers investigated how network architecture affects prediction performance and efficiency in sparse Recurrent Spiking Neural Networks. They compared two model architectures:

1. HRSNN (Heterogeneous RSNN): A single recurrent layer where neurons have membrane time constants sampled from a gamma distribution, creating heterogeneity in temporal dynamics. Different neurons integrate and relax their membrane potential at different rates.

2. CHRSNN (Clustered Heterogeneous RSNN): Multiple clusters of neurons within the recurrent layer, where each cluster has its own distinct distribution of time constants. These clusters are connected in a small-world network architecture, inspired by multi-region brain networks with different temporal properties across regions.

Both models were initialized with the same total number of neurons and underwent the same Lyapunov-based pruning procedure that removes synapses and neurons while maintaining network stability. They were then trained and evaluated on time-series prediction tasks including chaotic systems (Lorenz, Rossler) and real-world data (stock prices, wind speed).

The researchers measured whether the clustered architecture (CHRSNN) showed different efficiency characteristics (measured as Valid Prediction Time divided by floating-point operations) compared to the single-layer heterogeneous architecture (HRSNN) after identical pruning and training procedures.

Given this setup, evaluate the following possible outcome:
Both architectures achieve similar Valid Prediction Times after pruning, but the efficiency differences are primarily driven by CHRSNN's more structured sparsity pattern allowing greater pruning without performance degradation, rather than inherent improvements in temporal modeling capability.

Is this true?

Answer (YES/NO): NO